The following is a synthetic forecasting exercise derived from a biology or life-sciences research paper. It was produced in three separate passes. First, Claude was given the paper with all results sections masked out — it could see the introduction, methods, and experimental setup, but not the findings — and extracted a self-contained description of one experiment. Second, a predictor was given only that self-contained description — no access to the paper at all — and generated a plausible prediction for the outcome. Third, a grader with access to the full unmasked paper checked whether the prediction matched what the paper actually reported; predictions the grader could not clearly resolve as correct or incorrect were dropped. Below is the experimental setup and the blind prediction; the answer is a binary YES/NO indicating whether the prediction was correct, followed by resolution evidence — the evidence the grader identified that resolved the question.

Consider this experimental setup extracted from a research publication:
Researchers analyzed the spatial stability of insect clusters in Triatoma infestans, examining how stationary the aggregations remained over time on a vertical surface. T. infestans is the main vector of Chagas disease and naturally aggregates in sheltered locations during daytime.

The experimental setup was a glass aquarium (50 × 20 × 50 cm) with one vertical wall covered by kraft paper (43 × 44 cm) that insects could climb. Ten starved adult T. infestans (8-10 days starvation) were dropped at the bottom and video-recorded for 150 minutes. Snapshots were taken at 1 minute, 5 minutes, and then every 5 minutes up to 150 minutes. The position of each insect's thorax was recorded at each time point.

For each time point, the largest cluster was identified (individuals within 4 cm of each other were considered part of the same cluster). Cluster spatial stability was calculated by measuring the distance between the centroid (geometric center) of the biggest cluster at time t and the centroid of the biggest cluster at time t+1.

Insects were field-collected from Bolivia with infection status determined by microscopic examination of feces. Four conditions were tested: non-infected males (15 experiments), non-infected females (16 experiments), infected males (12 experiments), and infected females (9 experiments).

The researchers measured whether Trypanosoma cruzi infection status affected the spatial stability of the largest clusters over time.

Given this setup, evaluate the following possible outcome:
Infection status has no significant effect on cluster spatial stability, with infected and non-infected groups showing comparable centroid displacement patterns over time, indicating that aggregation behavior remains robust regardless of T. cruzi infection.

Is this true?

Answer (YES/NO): YES